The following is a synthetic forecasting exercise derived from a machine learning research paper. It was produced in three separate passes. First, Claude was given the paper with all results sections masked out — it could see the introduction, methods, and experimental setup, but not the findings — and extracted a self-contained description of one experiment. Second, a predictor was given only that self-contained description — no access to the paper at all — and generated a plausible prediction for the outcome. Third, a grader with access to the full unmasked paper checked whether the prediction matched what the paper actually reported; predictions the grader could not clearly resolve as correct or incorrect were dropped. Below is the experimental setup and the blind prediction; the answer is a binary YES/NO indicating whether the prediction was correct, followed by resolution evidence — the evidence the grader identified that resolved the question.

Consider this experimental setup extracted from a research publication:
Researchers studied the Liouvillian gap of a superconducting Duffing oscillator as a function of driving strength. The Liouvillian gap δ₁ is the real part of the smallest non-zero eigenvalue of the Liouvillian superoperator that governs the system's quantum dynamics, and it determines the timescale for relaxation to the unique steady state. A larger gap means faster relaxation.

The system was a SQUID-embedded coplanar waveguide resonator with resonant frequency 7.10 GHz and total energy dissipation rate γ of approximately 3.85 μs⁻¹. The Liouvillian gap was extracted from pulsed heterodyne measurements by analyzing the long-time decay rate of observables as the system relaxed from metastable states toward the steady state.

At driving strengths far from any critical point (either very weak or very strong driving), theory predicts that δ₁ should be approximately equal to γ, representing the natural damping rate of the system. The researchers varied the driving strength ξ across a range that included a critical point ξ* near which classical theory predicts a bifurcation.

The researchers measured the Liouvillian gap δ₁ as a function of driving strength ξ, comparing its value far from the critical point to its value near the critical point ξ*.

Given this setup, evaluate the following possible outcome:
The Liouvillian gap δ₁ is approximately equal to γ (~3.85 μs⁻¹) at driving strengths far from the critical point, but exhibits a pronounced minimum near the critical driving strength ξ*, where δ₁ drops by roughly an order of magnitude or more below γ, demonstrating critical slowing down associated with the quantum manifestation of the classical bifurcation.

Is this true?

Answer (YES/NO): YES